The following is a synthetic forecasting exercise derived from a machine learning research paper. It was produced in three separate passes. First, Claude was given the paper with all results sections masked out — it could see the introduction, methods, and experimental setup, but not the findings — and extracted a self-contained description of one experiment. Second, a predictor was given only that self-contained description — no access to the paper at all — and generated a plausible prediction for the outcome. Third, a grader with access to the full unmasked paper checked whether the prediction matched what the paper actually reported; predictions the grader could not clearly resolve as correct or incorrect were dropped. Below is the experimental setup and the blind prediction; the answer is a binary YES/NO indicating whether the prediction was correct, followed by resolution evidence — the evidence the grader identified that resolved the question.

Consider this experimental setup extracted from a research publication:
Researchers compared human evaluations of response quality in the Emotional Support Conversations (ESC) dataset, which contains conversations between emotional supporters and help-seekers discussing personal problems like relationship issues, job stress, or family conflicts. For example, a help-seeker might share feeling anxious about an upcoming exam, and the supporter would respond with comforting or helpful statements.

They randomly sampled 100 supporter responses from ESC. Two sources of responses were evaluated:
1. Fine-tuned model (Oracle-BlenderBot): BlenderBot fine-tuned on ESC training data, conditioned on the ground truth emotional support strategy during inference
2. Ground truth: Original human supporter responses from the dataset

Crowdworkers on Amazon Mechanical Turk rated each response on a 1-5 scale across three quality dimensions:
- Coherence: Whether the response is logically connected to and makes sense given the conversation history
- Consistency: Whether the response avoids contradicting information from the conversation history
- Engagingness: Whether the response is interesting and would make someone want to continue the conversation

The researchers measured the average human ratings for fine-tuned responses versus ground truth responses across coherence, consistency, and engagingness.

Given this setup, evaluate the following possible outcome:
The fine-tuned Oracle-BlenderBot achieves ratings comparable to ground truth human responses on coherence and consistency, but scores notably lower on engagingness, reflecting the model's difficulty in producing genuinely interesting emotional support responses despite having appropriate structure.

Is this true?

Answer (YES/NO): NO